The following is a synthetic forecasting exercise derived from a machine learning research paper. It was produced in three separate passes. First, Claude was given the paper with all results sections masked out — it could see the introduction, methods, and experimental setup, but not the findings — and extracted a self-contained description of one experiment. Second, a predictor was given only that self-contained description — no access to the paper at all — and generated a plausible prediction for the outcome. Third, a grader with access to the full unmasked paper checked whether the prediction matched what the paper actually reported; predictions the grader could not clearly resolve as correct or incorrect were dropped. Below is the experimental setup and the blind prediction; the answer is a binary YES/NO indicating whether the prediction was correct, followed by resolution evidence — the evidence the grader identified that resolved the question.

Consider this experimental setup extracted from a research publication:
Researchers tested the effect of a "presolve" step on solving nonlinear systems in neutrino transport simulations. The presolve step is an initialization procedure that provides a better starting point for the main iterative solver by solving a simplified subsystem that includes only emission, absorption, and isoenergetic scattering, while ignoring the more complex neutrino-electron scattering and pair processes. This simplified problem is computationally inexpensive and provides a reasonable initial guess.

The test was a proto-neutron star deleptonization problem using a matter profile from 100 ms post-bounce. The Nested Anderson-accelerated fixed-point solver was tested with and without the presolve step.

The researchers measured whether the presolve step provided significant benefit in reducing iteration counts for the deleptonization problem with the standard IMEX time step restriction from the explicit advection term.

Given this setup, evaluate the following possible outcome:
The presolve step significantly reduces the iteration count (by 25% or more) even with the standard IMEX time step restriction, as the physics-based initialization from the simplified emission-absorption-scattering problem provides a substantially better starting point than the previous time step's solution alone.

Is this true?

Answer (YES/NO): NO